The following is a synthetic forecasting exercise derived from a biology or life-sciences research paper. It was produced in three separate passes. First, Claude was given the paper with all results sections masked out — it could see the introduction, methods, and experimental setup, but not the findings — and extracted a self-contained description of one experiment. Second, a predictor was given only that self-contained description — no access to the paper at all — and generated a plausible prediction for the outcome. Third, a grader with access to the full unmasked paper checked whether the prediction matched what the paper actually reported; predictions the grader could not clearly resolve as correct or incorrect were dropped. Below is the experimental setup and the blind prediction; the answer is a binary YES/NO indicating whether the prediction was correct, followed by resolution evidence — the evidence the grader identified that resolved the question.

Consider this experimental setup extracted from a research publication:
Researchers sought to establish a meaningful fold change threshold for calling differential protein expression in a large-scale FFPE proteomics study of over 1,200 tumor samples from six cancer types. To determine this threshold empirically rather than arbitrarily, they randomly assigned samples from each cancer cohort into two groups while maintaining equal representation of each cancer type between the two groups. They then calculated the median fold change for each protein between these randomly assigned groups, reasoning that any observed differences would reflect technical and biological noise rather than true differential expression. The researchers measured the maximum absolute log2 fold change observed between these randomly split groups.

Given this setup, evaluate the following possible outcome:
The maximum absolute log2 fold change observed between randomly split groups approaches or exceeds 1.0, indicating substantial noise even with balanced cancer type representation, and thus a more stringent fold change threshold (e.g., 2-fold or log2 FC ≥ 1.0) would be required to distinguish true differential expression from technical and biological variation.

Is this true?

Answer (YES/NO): NO